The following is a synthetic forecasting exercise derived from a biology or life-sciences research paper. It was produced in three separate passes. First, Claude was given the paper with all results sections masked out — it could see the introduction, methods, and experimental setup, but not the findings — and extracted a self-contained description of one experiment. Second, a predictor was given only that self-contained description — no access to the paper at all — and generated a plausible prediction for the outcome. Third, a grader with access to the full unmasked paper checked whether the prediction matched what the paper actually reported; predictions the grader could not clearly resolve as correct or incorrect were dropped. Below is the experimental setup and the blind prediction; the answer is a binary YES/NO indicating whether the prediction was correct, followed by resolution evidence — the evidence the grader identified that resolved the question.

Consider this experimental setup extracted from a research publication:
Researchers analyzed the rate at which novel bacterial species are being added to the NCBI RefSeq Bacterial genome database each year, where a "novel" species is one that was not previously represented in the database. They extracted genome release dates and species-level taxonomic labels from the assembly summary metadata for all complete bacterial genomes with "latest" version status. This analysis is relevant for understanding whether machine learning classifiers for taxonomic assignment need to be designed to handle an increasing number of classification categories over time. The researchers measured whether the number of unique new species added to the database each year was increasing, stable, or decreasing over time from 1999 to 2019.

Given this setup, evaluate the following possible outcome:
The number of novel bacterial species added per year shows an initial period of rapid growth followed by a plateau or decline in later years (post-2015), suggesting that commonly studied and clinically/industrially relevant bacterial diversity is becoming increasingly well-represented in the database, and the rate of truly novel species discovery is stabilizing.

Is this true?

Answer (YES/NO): NO